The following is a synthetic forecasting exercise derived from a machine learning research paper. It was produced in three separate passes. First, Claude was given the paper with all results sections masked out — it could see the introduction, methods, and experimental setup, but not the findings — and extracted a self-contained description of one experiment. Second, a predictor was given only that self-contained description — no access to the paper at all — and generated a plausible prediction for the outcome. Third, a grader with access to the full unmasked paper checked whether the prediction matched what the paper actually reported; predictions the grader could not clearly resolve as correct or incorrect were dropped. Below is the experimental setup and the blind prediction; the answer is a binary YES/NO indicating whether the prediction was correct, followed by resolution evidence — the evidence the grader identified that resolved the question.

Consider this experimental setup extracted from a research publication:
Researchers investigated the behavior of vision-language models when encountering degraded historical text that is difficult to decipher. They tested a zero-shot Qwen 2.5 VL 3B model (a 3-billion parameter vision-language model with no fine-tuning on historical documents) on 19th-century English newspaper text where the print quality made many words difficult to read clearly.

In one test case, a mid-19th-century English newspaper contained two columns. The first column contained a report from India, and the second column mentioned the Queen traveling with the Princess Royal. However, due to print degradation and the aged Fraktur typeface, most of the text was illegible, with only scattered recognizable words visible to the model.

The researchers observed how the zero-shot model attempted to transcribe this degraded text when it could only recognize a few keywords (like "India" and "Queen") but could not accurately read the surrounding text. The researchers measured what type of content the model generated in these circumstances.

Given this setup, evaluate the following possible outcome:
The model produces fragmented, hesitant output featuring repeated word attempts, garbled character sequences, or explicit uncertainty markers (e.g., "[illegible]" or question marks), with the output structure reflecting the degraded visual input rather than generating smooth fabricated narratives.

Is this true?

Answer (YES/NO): NO